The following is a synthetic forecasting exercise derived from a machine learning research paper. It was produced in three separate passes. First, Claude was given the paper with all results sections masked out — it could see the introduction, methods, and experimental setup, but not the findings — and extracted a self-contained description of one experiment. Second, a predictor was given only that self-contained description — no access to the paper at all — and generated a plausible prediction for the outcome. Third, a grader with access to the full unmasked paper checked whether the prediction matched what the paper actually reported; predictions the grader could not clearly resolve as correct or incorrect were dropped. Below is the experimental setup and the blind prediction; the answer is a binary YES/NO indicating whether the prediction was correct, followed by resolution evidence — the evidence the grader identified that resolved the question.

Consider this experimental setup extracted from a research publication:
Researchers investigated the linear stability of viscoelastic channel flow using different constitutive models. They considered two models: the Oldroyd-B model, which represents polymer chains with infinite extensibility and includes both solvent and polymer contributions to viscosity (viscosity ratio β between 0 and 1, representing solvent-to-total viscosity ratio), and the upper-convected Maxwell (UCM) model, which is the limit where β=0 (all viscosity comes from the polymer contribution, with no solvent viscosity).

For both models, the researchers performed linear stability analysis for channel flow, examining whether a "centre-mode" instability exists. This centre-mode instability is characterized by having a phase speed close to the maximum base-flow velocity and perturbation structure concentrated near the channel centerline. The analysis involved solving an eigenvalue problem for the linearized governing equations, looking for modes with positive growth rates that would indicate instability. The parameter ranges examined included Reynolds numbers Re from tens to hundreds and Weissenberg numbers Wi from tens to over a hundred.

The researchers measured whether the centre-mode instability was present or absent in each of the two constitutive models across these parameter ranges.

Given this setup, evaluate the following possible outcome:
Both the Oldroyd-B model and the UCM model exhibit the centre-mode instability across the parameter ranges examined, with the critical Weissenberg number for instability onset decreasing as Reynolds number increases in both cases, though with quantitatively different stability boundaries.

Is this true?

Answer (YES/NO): NO